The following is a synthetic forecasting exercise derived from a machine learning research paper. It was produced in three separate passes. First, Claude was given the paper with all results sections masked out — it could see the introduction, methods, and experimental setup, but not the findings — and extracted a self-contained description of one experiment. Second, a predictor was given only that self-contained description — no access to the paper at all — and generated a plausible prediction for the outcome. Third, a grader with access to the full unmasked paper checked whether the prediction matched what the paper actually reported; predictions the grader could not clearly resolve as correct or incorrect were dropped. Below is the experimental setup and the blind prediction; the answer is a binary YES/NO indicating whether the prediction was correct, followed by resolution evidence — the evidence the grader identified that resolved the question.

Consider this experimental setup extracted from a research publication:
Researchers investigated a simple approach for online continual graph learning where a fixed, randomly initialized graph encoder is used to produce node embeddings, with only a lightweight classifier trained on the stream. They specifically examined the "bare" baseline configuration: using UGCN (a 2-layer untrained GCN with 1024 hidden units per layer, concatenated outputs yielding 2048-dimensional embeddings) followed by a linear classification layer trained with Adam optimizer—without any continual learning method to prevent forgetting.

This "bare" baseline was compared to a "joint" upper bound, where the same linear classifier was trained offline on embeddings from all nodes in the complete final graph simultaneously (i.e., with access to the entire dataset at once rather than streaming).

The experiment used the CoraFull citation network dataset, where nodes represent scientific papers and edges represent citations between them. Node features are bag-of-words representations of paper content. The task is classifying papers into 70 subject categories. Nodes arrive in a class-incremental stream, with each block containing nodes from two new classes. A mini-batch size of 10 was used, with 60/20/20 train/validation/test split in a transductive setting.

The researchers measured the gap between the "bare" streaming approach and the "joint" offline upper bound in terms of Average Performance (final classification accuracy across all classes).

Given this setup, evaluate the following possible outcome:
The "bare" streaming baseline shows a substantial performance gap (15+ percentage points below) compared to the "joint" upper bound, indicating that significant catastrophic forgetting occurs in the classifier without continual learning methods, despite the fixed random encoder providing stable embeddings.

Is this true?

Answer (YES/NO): YES